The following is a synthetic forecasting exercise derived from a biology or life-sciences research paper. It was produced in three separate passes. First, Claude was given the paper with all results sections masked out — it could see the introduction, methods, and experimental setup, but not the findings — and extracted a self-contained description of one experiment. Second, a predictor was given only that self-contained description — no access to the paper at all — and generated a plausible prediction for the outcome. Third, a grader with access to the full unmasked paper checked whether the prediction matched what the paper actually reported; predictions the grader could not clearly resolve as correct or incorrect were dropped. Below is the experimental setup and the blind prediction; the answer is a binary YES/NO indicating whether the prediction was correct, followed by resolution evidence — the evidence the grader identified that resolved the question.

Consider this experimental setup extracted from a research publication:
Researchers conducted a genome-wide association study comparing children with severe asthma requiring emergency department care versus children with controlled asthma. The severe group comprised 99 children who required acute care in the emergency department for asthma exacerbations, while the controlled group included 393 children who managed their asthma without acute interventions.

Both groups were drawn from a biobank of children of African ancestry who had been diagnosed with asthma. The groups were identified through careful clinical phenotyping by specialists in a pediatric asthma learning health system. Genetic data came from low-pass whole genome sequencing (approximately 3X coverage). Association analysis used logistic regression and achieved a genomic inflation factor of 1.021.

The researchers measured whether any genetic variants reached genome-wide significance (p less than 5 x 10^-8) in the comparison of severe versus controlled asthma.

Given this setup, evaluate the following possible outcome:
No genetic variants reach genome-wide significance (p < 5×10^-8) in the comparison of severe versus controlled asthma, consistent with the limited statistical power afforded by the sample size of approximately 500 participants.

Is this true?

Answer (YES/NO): YES